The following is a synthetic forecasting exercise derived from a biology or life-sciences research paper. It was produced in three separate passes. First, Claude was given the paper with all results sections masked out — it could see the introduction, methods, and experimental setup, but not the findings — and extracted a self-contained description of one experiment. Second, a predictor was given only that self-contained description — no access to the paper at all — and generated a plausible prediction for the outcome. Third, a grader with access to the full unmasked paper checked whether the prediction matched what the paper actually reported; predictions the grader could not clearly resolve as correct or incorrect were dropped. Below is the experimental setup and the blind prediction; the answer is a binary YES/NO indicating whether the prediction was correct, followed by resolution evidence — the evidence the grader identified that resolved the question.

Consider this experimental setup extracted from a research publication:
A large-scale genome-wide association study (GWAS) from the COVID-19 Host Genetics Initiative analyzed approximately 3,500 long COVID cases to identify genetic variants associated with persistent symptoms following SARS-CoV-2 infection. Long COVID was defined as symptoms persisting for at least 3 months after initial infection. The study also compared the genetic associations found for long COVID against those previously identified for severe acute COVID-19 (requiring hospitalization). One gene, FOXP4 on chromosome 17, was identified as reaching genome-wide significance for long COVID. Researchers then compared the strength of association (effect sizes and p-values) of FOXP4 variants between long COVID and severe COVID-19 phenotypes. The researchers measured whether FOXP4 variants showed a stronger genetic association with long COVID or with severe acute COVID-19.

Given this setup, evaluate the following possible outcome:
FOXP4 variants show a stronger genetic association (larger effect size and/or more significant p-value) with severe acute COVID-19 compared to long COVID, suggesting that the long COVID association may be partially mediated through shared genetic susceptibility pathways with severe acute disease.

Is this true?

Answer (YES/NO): YES